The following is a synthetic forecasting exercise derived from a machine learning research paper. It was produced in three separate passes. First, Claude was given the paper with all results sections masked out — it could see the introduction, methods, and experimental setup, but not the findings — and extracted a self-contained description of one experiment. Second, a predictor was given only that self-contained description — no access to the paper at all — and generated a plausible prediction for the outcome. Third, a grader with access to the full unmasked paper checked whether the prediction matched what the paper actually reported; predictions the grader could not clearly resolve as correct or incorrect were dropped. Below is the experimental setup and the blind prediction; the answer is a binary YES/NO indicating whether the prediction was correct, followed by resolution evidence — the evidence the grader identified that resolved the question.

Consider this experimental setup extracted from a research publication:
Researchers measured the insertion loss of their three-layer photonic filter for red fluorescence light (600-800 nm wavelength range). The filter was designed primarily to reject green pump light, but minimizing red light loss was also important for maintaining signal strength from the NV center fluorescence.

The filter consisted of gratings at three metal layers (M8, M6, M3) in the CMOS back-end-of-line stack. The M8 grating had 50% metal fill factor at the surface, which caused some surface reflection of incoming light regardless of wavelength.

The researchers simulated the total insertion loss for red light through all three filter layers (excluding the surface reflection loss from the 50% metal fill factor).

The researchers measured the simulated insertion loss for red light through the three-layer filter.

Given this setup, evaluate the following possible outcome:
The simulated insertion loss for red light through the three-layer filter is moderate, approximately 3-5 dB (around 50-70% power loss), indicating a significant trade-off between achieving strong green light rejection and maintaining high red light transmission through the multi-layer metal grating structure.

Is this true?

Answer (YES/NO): NO